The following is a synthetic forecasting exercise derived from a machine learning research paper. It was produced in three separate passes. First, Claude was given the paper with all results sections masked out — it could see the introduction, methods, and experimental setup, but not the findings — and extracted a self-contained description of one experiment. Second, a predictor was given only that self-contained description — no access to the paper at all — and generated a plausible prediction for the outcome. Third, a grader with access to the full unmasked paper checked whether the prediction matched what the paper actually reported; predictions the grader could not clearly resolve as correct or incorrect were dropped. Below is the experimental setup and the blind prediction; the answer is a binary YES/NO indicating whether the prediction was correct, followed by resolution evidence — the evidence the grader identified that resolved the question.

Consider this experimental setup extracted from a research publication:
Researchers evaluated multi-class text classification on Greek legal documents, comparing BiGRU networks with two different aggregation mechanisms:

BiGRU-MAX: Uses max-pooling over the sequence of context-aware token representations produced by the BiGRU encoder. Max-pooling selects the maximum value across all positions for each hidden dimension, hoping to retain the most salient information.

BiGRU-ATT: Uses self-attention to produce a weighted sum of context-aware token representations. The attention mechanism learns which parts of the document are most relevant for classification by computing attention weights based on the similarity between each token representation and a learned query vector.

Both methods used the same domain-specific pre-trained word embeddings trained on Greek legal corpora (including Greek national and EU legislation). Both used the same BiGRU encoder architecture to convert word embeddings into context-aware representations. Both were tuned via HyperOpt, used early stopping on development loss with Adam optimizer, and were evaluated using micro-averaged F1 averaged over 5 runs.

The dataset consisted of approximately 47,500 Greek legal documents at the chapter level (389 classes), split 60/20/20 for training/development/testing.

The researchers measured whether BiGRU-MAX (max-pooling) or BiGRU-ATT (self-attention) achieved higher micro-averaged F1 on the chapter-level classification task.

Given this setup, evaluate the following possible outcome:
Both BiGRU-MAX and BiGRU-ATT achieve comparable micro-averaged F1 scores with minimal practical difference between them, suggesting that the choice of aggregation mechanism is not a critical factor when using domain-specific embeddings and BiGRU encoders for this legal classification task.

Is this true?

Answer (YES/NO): NO